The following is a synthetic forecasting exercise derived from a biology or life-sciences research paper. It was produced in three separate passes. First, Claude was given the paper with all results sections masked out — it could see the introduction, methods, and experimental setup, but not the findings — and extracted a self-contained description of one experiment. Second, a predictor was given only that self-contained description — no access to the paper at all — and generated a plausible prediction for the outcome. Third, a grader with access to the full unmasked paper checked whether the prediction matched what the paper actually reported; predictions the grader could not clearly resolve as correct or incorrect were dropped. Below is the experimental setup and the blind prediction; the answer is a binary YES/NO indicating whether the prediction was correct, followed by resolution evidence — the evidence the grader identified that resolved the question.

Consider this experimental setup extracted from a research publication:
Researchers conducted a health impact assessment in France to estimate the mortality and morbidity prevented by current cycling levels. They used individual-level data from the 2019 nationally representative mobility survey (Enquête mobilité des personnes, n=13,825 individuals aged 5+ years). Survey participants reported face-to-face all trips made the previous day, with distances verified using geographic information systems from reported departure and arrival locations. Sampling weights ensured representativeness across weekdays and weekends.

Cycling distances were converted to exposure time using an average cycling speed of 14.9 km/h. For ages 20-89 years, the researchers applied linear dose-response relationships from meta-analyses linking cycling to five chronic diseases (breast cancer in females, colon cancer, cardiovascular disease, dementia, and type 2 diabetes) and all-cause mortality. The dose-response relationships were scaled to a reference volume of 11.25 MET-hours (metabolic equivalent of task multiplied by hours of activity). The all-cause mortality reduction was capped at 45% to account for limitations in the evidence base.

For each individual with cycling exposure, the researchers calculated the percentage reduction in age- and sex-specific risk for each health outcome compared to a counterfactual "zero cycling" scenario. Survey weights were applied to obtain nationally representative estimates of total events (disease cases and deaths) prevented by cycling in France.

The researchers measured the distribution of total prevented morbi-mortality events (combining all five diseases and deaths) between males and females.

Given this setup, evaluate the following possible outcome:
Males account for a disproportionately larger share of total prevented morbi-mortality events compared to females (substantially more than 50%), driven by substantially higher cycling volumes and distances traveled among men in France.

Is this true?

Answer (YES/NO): YES